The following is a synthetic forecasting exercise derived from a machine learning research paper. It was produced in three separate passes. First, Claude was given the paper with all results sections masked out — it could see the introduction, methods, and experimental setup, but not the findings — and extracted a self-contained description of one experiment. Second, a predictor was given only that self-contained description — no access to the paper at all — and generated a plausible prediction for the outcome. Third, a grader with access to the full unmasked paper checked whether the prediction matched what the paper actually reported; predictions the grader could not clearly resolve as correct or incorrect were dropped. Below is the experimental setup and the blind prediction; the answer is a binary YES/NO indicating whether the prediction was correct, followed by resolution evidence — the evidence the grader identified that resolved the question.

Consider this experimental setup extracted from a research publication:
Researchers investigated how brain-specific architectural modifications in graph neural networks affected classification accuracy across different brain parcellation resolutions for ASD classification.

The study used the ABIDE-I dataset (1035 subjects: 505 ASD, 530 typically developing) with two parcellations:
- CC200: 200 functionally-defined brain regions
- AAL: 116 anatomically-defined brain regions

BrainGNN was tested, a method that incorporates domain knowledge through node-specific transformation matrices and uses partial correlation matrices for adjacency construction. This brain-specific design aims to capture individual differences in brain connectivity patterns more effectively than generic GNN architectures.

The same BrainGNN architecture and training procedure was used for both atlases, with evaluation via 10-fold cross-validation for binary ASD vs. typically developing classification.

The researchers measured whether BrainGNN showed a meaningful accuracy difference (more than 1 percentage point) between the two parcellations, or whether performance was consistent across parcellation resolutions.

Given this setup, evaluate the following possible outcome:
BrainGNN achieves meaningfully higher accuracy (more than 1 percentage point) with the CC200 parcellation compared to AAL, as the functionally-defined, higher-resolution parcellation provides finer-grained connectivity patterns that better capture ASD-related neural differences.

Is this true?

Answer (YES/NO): NO